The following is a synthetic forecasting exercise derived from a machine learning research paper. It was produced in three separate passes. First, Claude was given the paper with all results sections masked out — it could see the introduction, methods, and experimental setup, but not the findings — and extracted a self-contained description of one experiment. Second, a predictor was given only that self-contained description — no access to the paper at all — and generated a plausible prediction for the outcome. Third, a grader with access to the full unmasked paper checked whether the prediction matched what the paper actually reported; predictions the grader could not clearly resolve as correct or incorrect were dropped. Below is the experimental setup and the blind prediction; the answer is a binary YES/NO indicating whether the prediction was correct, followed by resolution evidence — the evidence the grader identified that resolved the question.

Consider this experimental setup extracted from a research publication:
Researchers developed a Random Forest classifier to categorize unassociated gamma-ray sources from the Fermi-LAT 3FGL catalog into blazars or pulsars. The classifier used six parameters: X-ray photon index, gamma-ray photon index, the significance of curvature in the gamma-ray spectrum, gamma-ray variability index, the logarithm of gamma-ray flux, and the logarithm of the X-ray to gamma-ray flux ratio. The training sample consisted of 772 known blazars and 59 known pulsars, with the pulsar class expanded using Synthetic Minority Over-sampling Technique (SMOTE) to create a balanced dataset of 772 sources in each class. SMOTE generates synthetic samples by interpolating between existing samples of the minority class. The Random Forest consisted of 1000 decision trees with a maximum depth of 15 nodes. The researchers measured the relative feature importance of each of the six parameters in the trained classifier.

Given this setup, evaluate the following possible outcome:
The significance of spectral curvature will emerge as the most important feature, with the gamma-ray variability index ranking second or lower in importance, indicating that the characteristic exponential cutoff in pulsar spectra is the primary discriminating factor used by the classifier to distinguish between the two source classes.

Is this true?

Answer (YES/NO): YES